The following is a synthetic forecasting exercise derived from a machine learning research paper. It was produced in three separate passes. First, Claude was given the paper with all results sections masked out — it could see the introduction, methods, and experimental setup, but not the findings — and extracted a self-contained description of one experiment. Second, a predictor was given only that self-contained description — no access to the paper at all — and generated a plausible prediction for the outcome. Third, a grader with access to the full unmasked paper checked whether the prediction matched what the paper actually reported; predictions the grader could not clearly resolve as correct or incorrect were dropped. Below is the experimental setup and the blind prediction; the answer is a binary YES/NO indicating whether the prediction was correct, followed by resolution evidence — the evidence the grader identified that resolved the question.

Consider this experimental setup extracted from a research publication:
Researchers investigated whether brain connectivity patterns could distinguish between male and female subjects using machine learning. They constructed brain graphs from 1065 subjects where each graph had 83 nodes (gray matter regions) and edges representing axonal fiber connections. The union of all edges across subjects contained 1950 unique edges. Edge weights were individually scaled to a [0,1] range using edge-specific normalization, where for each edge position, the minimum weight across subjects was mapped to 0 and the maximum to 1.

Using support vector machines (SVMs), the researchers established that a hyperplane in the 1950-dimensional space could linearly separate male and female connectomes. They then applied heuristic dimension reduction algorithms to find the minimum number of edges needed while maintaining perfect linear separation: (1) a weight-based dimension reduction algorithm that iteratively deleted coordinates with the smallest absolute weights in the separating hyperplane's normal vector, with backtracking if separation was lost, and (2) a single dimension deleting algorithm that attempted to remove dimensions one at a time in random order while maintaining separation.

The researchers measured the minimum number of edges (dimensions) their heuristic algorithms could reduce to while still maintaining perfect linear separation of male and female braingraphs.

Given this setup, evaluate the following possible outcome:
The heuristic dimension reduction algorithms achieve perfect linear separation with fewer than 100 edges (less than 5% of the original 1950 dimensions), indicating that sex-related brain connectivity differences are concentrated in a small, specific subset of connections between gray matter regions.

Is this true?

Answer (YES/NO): NO